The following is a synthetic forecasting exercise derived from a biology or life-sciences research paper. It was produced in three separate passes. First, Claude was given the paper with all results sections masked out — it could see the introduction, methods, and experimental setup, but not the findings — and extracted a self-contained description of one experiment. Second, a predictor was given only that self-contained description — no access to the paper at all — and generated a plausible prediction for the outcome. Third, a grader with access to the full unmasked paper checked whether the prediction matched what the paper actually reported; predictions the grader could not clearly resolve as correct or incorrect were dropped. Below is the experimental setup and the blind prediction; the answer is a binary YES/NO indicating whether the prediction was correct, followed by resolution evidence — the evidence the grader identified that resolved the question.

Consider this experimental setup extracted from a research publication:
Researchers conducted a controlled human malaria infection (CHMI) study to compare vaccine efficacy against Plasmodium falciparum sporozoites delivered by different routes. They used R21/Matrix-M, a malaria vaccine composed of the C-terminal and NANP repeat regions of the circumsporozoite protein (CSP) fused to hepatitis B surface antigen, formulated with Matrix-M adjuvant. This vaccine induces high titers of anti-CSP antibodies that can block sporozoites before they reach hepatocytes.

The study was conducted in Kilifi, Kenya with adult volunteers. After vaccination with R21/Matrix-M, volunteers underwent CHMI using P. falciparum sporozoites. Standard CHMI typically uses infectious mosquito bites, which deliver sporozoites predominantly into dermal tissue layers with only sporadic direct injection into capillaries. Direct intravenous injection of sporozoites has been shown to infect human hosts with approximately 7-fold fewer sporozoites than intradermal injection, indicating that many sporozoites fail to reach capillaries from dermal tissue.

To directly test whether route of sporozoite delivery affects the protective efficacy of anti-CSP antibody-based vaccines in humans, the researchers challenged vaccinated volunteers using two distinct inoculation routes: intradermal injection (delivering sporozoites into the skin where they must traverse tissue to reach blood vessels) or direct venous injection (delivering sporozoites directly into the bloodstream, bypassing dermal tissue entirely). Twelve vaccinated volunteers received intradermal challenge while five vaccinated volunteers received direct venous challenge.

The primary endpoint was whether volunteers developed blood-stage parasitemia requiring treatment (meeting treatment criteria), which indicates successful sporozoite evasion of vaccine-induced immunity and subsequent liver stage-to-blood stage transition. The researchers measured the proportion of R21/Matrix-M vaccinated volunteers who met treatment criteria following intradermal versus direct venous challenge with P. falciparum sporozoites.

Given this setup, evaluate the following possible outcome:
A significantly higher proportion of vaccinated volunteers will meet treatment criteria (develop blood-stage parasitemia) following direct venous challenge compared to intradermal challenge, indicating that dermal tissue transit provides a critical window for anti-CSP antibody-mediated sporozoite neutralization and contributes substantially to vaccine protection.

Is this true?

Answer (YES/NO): YES